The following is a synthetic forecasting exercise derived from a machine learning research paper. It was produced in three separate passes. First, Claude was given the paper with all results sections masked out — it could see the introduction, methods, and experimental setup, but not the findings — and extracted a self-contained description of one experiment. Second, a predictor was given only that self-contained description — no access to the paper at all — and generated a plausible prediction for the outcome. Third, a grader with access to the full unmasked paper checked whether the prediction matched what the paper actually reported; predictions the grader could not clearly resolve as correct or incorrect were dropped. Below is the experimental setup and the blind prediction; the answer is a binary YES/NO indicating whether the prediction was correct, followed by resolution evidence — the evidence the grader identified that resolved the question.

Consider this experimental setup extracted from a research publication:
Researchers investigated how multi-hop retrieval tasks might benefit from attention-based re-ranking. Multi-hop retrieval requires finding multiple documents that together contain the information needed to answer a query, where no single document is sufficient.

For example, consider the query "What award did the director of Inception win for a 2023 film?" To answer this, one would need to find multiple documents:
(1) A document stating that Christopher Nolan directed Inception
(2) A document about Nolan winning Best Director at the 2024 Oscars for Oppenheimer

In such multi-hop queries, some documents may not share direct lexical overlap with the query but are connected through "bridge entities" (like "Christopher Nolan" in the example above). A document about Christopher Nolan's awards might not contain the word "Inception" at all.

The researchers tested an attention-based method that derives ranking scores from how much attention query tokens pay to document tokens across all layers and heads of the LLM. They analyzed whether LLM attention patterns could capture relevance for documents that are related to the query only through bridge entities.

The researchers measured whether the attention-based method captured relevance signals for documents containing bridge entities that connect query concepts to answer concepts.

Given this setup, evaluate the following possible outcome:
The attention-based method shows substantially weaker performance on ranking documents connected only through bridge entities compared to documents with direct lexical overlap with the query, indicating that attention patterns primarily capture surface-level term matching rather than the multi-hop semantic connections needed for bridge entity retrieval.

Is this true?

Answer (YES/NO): NO